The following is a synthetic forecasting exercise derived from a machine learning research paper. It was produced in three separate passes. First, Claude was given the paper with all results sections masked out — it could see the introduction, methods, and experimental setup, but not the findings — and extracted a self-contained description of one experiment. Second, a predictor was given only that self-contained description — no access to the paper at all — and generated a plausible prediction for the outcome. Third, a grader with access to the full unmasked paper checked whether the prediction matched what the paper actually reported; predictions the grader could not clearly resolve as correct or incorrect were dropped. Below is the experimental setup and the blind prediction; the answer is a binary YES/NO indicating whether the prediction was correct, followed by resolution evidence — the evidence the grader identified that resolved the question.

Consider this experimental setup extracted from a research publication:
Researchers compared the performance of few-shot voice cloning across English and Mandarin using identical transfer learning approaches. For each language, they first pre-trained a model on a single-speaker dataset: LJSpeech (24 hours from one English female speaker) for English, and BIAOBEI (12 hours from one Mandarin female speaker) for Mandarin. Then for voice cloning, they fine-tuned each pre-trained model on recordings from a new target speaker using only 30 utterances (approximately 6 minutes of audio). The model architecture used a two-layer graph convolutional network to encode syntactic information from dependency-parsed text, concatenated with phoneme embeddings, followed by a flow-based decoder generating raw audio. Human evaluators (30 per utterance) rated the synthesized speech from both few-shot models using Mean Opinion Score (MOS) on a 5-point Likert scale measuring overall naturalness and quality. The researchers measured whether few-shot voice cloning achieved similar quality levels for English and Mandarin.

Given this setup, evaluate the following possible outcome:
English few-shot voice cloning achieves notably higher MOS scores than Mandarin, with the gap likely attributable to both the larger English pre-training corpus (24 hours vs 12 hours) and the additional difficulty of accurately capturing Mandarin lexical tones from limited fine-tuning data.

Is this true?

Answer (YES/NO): NO